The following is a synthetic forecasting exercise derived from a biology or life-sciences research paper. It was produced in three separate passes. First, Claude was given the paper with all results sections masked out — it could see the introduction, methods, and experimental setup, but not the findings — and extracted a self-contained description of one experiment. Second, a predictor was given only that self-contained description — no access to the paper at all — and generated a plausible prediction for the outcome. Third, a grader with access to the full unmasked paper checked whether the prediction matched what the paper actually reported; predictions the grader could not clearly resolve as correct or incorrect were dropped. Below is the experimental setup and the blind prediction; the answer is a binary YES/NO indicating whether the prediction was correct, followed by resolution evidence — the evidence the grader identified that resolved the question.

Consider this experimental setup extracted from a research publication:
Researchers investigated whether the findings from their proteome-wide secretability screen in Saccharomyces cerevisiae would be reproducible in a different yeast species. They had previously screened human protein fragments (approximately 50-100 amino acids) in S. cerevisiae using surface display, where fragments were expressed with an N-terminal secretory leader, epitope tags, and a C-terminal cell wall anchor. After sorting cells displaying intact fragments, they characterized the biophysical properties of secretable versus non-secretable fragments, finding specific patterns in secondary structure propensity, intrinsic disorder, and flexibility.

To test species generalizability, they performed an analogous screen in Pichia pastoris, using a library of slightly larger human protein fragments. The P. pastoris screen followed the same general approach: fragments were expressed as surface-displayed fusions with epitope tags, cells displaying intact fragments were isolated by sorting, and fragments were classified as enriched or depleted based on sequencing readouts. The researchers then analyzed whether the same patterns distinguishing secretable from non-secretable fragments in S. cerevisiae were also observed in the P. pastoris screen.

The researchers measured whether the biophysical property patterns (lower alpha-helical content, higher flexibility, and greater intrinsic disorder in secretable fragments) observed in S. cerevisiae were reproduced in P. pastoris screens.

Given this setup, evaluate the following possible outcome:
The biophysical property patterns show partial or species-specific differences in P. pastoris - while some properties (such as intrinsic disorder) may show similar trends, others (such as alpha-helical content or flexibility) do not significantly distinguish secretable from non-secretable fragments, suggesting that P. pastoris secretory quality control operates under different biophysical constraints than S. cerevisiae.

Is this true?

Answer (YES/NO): NO